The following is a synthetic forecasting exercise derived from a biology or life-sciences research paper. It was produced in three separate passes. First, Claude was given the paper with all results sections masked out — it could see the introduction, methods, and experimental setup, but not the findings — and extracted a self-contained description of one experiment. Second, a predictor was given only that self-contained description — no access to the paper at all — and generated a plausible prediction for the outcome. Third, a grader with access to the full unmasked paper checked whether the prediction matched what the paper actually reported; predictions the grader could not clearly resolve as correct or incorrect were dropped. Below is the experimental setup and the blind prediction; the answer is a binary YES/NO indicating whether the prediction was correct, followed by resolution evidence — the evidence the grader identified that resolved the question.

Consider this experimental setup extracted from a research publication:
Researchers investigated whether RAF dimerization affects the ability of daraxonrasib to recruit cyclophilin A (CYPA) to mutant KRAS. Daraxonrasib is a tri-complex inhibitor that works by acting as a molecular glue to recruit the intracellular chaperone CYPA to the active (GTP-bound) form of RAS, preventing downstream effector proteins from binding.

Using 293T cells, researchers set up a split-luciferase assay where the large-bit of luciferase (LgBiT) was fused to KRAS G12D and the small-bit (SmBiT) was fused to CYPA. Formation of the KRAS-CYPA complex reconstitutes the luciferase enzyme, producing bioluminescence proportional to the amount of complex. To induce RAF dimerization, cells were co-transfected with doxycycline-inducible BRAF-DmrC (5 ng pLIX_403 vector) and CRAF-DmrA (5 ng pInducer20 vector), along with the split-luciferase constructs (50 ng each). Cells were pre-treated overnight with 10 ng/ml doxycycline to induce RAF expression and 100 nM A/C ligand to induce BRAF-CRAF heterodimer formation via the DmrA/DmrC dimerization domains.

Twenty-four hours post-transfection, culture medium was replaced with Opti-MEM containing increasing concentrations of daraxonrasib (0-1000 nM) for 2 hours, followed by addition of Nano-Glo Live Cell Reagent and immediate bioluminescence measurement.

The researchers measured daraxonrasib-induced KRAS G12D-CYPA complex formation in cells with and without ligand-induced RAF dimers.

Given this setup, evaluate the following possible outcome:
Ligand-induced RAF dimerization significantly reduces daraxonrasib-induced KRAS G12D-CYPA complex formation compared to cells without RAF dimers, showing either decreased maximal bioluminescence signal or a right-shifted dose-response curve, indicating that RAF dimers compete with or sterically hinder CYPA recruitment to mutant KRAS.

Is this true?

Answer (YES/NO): YES